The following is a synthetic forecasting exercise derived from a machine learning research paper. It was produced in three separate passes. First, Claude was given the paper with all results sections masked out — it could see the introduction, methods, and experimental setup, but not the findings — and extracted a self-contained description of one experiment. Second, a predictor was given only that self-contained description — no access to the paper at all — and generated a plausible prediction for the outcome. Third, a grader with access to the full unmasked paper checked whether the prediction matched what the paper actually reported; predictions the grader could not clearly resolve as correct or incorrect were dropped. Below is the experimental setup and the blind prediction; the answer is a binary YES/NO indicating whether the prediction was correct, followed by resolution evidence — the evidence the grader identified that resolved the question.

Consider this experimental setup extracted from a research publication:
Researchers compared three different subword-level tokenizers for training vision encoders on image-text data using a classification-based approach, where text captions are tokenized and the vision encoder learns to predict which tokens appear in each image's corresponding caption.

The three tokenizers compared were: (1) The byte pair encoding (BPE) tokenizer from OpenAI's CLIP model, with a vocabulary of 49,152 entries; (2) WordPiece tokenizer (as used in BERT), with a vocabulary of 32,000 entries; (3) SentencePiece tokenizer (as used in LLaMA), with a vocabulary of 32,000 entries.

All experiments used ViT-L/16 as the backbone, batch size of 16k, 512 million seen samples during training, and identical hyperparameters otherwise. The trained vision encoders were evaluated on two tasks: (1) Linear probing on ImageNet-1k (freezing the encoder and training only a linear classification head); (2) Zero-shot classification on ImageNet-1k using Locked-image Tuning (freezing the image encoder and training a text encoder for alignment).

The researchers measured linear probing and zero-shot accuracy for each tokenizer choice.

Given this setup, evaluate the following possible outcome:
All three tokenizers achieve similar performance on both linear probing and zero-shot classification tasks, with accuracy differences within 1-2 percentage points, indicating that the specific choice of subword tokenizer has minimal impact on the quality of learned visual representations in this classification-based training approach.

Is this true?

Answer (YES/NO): NO